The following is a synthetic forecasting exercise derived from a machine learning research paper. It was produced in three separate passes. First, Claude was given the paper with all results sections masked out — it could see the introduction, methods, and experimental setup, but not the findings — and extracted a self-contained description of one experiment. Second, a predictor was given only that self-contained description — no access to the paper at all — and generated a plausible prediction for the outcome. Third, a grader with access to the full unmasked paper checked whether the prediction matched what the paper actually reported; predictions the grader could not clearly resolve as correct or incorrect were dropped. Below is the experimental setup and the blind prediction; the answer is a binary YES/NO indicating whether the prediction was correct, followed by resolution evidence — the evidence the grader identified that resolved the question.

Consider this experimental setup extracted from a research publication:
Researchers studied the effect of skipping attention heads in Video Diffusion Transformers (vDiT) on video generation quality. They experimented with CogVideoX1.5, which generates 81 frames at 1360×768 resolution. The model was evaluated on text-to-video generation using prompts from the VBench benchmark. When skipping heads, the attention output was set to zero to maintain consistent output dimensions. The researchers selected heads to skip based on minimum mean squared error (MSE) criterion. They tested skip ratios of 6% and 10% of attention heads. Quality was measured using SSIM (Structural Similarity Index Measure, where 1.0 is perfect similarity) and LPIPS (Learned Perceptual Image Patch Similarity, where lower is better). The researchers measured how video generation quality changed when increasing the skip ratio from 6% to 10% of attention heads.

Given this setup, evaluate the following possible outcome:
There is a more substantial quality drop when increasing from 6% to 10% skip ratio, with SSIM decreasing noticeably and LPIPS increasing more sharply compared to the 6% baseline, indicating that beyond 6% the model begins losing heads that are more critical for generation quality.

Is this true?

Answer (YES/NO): YES